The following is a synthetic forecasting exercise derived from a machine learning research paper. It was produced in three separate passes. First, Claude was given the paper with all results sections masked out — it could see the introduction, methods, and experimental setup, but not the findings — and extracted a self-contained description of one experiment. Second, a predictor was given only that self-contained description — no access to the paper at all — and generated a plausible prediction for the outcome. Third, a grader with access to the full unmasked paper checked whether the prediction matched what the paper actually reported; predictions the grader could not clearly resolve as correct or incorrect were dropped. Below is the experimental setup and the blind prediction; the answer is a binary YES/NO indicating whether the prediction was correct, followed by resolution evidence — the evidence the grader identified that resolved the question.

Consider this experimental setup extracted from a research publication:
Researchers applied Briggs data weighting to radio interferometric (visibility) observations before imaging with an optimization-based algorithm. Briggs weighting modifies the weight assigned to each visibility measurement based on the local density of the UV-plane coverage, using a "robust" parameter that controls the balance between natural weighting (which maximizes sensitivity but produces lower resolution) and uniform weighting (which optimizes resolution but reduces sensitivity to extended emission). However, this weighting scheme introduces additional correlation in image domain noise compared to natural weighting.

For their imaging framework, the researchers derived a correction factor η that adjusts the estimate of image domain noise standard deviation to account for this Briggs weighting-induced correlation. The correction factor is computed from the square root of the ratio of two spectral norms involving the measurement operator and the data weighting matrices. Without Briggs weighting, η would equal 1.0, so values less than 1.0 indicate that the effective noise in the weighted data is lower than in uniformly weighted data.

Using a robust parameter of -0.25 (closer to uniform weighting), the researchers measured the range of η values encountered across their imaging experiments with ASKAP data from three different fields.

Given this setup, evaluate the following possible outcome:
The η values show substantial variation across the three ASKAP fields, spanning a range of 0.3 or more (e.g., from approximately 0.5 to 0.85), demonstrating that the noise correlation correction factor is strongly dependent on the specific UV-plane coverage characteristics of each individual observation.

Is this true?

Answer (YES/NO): NO